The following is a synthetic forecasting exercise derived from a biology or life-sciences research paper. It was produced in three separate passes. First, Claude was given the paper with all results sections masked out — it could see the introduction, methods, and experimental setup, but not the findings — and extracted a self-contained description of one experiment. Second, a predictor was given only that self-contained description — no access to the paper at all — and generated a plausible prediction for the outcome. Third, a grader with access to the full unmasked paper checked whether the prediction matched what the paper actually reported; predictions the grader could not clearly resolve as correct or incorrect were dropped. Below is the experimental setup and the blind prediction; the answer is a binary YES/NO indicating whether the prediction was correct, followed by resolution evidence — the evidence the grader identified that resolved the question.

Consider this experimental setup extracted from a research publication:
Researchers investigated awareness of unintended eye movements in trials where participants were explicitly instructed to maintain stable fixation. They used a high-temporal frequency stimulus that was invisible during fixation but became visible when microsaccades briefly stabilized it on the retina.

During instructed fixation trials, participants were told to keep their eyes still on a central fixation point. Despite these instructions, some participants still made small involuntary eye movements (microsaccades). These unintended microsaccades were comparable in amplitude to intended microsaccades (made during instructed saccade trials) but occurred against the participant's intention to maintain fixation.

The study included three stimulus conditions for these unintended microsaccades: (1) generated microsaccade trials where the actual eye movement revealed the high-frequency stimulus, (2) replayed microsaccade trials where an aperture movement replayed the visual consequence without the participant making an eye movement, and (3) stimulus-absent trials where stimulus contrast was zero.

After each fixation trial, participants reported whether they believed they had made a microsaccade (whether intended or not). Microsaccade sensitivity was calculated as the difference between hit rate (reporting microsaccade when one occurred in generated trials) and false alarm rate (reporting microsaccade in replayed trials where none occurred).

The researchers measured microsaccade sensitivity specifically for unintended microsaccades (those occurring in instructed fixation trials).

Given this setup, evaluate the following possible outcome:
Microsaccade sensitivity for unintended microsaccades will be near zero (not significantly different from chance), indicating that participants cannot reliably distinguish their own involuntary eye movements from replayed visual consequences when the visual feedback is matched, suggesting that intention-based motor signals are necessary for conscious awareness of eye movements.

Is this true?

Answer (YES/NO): NO